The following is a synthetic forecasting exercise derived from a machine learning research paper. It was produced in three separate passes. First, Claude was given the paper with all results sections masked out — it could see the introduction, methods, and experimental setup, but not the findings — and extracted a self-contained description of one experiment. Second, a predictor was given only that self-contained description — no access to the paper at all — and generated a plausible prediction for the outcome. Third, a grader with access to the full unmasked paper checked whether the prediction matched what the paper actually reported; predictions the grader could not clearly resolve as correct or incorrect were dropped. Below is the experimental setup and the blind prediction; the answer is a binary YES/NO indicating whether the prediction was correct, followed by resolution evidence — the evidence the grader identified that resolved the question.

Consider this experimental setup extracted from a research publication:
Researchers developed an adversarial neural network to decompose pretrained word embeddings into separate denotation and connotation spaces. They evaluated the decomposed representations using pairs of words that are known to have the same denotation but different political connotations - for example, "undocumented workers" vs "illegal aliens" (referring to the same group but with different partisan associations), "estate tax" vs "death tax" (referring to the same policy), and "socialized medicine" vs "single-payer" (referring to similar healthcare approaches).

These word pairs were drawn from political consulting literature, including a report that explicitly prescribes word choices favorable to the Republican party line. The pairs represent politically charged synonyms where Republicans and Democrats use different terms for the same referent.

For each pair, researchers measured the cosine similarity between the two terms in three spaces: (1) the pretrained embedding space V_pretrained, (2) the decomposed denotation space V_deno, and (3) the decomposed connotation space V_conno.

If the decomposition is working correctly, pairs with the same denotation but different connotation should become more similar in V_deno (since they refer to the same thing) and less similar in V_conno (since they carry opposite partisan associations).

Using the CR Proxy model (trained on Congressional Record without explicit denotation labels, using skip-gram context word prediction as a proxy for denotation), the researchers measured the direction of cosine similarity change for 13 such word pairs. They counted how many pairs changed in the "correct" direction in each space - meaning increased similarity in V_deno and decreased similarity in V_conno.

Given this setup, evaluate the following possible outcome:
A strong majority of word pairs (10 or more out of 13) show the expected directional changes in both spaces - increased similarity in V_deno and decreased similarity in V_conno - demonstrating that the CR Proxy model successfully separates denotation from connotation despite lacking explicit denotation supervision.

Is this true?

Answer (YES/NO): NO